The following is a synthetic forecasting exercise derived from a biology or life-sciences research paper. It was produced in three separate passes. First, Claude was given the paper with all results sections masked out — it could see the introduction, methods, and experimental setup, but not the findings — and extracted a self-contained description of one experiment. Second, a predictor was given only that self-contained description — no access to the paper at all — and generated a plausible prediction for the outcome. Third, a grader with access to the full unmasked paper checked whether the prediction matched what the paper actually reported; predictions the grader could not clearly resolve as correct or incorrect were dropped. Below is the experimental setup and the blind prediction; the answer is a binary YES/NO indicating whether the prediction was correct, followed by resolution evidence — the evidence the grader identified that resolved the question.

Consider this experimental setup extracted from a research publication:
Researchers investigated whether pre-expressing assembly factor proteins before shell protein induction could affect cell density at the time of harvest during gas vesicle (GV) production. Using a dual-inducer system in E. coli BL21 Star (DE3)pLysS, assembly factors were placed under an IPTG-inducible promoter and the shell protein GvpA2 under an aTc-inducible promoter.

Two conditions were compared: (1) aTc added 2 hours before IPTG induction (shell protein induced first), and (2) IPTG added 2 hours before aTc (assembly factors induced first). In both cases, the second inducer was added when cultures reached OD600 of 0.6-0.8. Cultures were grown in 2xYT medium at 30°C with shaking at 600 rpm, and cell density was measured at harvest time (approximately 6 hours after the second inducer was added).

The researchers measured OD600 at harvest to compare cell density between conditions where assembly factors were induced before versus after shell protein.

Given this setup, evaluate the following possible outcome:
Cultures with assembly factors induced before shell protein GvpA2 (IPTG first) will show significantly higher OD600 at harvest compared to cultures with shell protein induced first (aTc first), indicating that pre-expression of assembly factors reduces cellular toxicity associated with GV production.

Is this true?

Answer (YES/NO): YES